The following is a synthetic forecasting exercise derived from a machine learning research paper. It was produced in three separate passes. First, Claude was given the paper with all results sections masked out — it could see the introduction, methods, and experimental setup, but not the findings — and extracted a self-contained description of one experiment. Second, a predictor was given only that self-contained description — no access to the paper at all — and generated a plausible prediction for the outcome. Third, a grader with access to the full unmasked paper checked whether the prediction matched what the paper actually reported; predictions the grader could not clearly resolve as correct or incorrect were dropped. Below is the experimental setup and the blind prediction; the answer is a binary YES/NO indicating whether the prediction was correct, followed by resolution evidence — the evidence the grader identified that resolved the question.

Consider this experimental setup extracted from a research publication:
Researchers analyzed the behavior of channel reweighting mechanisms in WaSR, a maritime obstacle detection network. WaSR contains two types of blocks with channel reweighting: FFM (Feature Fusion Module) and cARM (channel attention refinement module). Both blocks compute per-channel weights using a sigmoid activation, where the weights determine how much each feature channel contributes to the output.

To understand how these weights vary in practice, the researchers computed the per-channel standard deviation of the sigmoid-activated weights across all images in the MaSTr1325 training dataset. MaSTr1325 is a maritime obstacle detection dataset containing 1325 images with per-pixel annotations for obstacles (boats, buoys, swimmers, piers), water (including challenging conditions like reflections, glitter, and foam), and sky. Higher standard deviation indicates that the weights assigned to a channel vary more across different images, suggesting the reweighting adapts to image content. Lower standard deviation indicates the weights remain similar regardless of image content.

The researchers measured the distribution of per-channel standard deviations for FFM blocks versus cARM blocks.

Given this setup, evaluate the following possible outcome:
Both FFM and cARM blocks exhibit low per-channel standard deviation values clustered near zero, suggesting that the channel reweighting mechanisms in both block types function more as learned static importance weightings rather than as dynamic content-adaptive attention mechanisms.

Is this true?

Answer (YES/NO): NO